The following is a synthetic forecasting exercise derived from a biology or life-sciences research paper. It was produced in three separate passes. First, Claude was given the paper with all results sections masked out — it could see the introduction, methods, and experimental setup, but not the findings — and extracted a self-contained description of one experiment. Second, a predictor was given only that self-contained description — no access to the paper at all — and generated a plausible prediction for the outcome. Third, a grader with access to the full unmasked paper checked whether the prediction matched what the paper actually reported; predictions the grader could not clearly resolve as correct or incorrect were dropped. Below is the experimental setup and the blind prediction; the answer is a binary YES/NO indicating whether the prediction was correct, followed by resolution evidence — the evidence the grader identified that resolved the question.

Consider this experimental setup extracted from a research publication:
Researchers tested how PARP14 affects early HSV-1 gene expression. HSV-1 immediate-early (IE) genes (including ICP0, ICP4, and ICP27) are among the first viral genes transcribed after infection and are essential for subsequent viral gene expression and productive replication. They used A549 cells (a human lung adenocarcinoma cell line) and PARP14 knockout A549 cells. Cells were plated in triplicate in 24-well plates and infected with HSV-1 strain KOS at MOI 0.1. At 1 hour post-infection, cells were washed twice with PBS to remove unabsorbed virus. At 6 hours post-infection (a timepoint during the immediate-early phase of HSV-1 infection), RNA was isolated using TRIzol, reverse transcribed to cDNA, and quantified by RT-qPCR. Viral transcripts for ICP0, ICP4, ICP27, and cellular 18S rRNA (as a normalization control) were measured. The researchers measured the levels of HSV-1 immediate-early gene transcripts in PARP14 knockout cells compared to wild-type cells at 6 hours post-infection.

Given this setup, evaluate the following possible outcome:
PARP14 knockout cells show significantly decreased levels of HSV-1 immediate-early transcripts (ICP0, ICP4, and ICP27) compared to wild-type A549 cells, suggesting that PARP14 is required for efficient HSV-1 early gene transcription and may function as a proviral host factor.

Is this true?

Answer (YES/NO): NO